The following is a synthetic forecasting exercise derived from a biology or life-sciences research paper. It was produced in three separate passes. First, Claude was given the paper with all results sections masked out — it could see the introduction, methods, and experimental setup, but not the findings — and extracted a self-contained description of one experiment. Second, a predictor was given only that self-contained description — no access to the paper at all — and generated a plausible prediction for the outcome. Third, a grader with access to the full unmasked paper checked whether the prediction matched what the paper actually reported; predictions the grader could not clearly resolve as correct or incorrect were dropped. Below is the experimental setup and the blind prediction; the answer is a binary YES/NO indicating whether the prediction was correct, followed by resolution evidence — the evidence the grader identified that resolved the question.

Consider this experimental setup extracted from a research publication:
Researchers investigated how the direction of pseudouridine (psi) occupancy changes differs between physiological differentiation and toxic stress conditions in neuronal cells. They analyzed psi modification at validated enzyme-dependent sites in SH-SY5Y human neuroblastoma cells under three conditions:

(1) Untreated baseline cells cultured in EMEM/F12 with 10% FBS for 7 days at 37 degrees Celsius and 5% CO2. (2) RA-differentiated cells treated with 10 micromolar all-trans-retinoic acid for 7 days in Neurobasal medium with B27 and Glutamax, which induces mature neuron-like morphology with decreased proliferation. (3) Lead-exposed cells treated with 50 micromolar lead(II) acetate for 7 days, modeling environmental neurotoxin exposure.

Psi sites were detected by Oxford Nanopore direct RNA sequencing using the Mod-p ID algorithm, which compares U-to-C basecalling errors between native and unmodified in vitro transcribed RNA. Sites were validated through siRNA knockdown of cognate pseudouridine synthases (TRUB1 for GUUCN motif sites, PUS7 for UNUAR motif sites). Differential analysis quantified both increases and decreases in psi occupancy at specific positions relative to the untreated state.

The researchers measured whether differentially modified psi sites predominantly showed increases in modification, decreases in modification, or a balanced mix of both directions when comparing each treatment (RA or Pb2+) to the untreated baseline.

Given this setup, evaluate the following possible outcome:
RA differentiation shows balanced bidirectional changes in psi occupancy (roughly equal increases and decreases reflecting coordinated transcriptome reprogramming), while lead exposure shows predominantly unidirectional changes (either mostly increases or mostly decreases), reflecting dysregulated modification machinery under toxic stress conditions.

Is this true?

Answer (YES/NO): NO